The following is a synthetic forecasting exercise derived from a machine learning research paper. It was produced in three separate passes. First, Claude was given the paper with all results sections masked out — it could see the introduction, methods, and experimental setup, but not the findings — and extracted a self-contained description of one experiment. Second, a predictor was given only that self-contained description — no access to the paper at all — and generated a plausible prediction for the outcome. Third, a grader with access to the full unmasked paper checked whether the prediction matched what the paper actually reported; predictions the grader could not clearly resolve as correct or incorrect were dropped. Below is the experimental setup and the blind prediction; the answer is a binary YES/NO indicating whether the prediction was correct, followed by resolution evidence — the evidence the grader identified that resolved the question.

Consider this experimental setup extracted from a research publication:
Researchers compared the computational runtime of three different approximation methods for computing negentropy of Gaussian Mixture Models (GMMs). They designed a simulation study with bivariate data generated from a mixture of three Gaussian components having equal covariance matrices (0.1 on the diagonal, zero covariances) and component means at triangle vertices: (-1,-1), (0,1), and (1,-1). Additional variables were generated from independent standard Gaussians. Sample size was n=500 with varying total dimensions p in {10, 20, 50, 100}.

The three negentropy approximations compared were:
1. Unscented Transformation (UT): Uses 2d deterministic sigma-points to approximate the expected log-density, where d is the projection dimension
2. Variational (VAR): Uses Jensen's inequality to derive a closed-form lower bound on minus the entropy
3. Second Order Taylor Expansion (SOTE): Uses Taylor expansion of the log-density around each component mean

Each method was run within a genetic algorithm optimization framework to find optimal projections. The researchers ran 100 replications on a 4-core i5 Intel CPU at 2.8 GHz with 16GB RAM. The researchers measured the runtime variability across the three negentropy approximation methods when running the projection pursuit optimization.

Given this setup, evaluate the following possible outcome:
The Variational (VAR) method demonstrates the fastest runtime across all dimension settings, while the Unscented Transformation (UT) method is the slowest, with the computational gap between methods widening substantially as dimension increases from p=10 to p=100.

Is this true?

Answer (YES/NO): NO